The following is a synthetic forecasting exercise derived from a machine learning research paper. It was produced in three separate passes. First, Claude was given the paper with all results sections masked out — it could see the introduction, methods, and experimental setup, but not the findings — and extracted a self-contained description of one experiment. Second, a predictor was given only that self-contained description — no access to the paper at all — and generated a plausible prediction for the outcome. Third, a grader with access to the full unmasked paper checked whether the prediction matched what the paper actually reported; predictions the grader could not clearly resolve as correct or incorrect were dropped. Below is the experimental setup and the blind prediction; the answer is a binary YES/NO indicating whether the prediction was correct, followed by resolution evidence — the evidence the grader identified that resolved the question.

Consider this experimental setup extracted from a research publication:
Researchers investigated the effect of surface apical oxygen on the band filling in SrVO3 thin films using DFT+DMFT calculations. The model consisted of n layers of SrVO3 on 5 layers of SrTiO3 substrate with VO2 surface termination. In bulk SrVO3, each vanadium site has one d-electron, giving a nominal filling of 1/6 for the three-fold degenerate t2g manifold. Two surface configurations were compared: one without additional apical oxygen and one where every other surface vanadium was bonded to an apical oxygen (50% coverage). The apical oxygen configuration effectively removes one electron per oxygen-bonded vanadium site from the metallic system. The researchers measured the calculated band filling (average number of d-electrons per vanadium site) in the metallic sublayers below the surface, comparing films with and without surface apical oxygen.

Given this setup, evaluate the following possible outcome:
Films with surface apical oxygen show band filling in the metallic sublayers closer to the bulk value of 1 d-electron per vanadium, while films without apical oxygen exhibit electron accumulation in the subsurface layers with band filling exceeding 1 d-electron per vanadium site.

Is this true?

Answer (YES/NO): NO